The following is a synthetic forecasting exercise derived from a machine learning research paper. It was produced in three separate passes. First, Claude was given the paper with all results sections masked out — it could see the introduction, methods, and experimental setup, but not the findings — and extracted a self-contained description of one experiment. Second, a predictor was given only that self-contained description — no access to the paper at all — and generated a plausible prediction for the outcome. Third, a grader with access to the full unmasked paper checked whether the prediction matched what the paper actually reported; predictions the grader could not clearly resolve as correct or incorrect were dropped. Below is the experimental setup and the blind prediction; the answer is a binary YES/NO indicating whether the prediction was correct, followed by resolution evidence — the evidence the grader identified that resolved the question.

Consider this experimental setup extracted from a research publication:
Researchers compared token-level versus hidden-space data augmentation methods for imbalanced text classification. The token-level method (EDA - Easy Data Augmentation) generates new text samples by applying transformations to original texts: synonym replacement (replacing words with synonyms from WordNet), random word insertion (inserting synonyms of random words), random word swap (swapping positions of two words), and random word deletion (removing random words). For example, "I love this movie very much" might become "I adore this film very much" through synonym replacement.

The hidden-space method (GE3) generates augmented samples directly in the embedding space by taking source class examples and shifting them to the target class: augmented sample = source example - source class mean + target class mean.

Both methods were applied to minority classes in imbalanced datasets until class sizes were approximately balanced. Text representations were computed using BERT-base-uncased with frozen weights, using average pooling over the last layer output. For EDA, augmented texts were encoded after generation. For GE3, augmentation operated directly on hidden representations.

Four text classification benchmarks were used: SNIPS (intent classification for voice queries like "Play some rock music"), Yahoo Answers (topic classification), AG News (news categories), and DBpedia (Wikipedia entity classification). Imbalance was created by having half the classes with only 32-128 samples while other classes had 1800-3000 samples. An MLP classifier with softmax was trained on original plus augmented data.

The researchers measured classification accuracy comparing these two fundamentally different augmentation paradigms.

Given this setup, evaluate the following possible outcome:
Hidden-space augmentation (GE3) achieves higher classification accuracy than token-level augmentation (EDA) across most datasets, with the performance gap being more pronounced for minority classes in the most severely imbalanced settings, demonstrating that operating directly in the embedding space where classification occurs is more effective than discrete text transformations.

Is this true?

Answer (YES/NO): YES